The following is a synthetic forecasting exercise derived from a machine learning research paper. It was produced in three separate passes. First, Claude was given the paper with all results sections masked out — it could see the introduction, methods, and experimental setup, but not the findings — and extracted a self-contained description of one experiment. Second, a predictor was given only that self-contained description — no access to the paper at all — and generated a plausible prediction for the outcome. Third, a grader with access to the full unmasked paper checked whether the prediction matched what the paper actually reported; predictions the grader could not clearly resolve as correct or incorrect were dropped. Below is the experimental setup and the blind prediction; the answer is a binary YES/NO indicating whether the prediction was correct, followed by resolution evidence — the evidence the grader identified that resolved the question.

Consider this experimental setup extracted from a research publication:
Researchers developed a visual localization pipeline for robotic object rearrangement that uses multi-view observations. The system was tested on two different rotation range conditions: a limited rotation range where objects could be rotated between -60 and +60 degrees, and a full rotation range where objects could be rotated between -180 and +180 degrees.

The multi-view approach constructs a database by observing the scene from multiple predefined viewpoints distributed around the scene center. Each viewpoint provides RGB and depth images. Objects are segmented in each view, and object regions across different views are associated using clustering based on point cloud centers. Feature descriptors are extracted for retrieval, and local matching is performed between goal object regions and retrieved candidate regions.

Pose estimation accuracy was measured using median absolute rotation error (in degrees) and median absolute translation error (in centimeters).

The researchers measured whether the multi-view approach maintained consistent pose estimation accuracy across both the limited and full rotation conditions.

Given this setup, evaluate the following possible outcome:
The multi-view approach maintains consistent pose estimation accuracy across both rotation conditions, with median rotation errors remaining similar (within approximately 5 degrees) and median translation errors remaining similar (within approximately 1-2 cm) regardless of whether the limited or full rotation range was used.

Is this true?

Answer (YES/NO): YES